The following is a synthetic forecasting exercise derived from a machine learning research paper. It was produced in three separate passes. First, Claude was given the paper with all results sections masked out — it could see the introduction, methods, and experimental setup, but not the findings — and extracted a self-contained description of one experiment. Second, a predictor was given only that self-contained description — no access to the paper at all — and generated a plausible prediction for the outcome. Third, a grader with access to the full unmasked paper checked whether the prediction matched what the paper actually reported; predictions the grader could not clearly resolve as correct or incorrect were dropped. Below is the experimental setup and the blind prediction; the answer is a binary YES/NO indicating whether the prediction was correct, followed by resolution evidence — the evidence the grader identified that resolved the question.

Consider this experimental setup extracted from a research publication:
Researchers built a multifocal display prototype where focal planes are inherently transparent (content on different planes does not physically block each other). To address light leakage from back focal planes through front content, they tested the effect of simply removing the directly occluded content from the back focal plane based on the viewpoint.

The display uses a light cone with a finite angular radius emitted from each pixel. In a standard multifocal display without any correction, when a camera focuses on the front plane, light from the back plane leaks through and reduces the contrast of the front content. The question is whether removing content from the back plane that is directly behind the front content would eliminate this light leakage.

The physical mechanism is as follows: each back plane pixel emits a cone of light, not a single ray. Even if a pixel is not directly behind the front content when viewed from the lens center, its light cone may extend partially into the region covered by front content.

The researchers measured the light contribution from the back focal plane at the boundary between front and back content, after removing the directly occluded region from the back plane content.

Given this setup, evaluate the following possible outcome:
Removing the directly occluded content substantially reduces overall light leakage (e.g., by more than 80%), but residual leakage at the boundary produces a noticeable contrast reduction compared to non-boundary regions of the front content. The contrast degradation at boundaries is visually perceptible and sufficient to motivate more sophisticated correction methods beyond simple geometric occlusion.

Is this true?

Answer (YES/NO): NO